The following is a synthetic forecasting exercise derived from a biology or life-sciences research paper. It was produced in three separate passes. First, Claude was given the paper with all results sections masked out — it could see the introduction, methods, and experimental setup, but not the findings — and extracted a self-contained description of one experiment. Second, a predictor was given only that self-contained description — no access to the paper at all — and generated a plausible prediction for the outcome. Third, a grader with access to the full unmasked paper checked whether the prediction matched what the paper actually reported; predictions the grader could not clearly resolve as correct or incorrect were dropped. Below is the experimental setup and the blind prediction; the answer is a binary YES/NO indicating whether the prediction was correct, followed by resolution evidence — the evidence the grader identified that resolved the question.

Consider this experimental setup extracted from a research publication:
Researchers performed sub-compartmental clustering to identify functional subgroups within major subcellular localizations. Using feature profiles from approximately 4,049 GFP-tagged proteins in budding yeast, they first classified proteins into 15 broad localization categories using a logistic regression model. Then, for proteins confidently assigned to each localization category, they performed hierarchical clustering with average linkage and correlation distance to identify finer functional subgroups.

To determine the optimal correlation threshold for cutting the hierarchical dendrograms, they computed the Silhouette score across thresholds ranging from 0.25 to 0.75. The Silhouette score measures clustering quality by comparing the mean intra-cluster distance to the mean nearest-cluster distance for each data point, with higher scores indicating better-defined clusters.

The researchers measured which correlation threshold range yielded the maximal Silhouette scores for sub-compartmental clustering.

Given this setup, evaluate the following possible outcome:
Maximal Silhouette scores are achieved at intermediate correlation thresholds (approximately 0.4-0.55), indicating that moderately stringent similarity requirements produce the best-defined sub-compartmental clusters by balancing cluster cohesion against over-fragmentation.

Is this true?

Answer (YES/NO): NO